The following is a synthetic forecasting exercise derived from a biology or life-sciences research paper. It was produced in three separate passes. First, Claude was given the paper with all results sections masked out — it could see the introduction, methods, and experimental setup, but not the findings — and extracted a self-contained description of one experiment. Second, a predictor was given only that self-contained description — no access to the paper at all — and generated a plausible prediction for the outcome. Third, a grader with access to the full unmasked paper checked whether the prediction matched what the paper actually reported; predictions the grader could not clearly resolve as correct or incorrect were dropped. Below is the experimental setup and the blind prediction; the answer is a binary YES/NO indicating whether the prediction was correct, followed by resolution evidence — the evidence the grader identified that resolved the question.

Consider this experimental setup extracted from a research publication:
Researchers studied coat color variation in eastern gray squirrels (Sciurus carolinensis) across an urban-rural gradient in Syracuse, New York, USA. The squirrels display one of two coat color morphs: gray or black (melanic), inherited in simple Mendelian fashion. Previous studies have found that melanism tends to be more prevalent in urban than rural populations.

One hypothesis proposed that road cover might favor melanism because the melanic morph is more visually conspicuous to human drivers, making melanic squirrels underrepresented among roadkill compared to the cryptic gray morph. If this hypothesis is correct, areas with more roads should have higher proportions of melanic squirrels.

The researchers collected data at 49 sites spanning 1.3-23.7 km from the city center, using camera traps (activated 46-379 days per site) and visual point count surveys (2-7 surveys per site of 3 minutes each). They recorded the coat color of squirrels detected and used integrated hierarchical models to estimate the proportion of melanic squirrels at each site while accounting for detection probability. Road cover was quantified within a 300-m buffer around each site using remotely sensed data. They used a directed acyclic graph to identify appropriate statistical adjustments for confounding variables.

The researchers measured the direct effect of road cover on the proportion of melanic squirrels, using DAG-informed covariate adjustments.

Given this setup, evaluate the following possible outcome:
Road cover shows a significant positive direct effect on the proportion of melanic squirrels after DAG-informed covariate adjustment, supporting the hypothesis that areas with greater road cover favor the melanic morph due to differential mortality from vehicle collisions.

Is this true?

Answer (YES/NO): NO